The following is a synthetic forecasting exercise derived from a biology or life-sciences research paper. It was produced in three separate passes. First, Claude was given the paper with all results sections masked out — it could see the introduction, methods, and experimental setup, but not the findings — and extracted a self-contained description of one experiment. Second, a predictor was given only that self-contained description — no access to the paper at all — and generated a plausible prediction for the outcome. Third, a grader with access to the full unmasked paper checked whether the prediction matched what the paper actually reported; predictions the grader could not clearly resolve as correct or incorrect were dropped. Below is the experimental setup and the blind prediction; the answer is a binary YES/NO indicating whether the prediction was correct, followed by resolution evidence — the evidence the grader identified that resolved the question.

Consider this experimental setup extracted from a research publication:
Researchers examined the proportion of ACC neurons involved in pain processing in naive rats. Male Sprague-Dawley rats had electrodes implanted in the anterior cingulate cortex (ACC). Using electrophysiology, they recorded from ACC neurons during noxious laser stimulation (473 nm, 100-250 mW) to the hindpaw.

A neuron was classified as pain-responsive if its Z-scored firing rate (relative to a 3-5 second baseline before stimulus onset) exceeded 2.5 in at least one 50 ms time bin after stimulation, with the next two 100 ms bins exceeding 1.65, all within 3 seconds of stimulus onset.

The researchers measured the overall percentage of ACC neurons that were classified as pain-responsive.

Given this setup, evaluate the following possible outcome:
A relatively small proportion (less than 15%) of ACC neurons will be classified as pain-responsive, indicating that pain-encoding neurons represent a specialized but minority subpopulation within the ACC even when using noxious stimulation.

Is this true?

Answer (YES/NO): YES